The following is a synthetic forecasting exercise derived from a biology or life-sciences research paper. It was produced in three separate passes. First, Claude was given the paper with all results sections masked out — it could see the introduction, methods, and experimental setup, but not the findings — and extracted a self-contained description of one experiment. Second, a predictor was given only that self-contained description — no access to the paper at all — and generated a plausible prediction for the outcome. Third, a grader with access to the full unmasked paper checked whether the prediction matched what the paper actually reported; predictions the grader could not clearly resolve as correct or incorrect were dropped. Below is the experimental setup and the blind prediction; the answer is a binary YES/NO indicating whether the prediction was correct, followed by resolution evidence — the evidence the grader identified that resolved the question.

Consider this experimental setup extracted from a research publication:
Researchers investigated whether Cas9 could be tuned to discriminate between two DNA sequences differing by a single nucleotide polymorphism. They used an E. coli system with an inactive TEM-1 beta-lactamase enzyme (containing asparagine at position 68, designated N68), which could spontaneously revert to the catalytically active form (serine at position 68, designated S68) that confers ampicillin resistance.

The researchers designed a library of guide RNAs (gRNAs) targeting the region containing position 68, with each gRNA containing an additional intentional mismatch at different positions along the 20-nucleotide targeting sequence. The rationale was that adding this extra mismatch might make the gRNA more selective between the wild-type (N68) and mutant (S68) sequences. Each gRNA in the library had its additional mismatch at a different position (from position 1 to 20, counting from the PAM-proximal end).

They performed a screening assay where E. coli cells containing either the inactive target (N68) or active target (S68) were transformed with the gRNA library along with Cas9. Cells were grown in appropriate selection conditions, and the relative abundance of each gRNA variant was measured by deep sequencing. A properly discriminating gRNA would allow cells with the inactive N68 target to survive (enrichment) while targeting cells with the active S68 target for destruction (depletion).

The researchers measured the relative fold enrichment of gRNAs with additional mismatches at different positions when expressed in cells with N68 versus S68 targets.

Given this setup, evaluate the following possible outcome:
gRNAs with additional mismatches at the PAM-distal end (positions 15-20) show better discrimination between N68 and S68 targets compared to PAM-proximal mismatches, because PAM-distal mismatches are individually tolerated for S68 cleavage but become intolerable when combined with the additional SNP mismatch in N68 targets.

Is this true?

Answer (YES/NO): NO